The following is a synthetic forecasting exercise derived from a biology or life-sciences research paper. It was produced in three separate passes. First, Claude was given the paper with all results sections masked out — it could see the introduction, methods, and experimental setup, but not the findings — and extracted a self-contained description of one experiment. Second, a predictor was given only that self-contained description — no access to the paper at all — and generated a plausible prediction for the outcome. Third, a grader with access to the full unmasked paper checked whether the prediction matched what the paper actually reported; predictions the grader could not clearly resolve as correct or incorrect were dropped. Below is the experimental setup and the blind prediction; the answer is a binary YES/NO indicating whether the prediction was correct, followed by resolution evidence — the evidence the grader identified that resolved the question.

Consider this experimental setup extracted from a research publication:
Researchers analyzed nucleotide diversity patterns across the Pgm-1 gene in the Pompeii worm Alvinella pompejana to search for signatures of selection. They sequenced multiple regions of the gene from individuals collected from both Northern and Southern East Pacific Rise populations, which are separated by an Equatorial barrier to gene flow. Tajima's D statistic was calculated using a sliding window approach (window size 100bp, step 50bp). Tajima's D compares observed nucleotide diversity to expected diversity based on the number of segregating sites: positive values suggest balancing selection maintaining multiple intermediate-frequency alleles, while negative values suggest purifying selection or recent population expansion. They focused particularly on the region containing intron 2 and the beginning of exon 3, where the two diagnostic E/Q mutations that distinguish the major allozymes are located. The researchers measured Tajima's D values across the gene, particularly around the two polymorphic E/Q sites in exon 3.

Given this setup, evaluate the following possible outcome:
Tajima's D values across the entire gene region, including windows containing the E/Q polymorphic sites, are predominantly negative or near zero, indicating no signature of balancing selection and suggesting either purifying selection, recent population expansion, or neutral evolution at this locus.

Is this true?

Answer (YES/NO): NO